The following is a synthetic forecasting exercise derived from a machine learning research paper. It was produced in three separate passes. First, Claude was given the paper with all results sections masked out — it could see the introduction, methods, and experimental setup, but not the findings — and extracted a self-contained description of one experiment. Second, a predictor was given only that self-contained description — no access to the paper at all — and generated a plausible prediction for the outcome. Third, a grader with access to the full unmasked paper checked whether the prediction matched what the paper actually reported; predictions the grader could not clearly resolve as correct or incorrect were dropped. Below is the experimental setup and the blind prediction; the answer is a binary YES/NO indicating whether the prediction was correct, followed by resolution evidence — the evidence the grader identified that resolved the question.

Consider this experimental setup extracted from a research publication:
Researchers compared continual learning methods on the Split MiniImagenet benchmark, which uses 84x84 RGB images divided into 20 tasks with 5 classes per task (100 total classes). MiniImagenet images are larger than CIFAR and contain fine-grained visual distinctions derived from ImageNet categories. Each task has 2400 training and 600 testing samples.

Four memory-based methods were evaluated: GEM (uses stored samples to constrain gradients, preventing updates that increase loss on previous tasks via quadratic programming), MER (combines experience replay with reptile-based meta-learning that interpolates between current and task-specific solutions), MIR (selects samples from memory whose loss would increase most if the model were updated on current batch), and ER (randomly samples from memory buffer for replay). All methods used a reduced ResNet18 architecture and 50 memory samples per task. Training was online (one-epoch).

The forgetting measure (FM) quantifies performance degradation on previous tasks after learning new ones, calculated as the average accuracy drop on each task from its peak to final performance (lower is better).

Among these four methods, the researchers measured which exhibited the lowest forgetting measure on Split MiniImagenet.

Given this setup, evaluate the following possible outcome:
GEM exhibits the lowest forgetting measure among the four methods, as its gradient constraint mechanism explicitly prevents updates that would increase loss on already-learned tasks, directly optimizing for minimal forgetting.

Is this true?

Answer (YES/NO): YES